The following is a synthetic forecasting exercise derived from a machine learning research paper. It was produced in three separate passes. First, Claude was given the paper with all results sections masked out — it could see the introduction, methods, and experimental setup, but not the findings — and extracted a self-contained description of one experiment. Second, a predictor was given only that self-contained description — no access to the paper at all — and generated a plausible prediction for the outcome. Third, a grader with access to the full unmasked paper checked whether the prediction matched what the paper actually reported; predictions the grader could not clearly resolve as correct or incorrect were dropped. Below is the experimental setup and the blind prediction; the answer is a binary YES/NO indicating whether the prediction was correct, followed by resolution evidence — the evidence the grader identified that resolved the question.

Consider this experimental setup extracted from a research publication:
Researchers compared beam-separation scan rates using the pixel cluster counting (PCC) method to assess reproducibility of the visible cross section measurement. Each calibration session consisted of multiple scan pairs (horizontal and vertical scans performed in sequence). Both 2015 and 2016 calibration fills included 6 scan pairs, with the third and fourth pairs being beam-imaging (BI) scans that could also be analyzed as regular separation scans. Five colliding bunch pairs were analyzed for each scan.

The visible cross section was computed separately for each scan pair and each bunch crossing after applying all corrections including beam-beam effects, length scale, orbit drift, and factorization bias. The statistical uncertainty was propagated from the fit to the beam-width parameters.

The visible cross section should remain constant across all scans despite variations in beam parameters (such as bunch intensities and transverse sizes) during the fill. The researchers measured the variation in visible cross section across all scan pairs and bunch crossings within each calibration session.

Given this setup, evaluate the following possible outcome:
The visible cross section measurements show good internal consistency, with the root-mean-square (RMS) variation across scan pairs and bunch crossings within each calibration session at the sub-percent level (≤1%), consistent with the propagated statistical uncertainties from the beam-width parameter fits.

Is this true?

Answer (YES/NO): YES